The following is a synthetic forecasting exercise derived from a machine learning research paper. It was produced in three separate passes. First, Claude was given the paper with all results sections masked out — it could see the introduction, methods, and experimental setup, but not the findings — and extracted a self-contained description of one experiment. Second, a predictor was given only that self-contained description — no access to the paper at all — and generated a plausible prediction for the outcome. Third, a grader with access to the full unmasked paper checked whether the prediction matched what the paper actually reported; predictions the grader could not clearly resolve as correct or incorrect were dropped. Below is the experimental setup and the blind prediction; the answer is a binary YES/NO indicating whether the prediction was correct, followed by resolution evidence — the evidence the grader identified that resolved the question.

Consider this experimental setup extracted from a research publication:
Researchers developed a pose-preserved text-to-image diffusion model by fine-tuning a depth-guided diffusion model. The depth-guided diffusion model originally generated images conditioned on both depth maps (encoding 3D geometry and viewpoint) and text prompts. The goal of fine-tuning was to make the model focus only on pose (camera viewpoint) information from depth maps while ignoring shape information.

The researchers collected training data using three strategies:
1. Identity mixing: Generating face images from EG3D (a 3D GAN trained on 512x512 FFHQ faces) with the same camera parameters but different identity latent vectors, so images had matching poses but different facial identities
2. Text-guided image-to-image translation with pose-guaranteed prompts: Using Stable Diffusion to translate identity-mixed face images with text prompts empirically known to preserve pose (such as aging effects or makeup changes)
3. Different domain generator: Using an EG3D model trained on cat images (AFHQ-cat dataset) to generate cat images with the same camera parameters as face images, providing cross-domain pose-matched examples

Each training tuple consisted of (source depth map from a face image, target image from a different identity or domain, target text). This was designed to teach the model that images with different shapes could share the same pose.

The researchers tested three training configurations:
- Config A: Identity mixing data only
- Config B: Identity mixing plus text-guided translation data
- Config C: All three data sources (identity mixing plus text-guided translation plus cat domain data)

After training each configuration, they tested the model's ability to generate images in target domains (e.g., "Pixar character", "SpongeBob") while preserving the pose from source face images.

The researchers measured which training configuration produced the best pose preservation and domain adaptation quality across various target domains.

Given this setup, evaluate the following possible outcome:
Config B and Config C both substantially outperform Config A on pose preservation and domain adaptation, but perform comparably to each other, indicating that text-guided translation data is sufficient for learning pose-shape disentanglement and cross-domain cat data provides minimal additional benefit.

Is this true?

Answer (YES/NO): NO